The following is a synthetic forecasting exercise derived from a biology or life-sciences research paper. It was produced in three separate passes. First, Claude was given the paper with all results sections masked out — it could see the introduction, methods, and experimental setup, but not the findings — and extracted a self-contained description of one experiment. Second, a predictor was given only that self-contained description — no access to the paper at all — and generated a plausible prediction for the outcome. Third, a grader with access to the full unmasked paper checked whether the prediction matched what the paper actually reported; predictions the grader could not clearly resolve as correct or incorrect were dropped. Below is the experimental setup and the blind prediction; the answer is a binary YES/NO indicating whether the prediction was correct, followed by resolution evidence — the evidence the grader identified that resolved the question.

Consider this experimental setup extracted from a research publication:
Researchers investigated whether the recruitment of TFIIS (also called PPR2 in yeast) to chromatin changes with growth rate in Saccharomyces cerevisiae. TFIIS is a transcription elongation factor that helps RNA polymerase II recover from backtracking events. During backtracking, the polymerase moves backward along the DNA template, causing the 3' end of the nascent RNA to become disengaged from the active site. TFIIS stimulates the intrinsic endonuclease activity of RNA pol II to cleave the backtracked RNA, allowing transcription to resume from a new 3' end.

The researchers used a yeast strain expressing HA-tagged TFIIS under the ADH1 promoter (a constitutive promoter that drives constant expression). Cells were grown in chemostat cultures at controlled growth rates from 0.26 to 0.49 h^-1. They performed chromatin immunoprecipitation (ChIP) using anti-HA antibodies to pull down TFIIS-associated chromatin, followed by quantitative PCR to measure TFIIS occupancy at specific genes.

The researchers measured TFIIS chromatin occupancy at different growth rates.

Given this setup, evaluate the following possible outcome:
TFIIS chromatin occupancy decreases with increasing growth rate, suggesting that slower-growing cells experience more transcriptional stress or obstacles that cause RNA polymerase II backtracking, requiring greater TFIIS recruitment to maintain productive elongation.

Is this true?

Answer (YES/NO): NO